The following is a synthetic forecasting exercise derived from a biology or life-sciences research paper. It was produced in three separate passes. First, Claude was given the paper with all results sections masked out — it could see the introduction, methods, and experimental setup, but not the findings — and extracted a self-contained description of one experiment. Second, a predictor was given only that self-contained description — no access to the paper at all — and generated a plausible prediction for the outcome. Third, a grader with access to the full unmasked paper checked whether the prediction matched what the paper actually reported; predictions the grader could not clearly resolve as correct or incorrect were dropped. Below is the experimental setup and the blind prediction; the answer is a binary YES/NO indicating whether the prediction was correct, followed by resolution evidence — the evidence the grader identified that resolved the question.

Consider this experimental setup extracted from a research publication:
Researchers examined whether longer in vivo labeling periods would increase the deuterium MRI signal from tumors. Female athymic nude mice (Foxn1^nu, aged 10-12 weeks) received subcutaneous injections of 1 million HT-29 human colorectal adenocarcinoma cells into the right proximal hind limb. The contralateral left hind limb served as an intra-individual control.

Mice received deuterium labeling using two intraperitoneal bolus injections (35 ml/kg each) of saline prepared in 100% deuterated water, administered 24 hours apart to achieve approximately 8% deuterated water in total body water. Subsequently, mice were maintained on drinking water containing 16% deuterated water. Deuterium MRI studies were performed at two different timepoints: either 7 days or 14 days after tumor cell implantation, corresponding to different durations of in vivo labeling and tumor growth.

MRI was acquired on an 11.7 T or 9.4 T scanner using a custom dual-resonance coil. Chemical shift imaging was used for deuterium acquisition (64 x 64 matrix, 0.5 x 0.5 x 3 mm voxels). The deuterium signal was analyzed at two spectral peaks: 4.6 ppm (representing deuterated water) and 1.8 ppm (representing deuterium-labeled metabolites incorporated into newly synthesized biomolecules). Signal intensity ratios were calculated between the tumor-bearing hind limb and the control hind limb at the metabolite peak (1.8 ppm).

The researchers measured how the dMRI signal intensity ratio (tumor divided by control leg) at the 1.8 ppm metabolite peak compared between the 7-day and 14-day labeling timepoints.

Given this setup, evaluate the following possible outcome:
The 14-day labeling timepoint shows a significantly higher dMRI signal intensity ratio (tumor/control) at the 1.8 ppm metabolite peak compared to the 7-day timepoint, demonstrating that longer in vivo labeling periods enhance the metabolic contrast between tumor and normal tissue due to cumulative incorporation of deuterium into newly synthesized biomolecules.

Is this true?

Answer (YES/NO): NO